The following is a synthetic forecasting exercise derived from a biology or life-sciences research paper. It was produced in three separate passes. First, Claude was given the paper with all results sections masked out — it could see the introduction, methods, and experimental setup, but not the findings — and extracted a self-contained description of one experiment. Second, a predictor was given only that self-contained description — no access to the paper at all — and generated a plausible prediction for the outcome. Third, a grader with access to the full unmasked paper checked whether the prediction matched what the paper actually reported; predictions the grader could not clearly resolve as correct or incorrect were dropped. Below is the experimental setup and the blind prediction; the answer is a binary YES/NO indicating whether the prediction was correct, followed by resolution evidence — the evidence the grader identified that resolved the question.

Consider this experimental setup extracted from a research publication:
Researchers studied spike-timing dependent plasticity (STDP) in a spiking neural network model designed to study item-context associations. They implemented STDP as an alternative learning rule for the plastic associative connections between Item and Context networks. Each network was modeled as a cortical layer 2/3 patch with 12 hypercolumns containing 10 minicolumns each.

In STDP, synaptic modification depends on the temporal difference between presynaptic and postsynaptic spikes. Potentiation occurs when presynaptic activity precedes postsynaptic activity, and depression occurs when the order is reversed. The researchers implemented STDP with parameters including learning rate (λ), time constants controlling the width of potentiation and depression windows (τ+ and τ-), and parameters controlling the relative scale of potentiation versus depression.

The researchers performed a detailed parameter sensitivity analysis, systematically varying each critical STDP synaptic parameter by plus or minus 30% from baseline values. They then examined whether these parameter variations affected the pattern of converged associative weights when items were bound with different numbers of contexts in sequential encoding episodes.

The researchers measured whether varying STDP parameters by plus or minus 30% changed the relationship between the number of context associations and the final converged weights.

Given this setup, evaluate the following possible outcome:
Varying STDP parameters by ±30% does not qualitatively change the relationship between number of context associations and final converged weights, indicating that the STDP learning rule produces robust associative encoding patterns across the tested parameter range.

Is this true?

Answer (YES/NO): YES